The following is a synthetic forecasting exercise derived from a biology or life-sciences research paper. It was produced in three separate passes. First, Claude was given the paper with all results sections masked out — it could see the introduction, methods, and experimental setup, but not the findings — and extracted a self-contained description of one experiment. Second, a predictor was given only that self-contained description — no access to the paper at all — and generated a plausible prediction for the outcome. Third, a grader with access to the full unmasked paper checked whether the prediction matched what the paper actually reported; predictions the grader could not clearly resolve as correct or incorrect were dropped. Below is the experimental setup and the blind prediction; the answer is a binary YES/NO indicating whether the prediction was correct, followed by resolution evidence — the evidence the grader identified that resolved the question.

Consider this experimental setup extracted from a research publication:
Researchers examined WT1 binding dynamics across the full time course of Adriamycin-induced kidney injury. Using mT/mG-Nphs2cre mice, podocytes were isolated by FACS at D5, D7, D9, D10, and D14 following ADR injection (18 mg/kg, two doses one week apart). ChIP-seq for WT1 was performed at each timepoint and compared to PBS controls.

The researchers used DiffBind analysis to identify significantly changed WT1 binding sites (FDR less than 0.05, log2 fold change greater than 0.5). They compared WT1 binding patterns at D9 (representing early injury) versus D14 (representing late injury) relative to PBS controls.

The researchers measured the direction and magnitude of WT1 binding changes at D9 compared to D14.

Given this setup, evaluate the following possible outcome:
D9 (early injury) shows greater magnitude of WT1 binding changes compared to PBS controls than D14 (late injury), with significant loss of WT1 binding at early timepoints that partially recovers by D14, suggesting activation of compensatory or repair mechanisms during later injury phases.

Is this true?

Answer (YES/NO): NO